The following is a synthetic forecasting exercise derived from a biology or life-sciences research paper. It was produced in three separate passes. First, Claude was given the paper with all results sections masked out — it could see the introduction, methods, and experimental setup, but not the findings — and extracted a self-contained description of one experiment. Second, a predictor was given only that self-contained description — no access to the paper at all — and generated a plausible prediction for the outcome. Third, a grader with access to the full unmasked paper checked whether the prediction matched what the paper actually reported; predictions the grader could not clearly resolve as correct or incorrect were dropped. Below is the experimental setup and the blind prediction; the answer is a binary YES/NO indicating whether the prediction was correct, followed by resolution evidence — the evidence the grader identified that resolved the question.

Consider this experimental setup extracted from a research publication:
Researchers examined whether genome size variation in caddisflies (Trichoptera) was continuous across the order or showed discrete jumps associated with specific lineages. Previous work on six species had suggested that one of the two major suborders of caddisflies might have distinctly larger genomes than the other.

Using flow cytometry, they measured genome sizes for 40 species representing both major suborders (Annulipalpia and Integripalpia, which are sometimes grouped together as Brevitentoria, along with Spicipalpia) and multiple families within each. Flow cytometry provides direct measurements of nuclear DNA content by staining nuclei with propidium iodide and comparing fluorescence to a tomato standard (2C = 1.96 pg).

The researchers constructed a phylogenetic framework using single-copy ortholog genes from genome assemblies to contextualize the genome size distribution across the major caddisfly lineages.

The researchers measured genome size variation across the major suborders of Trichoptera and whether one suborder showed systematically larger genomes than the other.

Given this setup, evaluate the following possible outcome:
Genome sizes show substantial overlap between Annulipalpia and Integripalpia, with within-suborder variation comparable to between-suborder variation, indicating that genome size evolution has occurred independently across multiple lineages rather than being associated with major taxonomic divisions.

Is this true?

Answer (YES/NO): NO